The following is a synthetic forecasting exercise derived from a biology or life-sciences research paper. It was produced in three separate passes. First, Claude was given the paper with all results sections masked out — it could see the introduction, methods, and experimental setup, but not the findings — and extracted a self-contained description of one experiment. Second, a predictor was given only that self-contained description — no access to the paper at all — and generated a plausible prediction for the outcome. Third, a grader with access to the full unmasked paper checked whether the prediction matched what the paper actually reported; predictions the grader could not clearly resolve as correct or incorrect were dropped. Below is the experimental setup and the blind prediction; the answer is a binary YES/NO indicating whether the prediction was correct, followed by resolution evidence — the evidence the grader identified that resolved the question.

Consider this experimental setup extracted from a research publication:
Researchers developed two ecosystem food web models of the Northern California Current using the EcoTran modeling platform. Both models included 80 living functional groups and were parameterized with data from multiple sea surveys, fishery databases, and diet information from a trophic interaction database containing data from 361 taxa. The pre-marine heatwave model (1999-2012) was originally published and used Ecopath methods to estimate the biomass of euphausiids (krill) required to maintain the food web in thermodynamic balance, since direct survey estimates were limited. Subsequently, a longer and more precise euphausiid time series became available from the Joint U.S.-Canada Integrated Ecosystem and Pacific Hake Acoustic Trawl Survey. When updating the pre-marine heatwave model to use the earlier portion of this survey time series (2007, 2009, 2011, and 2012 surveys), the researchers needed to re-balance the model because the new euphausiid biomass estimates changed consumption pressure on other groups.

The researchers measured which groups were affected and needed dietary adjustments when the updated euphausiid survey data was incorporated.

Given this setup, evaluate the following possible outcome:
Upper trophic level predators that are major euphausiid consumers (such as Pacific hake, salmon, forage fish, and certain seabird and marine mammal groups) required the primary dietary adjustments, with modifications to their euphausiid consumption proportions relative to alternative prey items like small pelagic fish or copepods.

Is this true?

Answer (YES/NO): NO